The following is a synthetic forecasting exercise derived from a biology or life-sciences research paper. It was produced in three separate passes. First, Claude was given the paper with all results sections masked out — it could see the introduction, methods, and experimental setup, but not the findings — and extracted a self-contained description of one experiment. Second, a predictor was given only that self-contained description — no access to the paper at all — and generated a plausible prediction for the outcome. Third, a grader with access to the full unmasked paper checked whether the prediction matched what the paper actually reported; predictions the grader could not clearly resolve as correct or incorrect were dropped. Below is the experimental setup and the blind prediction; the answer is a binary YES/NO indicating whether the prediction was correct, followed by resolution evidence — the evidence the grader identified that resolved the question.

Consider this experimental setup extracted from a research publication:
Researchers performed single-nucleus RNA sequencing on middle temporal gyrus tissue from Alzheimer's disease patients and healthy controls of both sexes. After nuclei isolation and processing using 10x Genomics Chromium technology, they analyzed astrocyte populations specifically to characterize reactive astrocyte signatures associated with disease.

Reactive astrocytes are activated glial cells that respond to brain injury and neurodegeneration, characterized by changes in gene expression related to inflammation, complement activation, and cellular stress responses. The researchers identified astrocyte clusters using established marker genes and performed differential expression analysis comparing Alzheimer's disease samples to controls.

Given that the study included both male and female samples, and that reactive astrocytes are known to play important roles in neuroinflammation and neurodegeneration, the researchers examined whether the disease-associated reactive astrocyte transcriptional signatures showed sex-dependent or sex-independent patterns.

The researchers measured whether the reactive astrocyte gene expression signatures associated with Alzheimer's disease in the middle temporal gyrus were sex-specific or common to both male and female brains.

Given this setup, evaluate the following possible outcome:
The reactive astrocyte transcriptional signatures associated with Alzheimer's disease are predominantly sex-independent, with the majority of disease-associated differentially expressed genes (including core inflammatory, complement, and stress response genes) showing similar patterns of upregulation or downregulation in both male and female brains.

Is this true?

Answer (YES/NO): YES